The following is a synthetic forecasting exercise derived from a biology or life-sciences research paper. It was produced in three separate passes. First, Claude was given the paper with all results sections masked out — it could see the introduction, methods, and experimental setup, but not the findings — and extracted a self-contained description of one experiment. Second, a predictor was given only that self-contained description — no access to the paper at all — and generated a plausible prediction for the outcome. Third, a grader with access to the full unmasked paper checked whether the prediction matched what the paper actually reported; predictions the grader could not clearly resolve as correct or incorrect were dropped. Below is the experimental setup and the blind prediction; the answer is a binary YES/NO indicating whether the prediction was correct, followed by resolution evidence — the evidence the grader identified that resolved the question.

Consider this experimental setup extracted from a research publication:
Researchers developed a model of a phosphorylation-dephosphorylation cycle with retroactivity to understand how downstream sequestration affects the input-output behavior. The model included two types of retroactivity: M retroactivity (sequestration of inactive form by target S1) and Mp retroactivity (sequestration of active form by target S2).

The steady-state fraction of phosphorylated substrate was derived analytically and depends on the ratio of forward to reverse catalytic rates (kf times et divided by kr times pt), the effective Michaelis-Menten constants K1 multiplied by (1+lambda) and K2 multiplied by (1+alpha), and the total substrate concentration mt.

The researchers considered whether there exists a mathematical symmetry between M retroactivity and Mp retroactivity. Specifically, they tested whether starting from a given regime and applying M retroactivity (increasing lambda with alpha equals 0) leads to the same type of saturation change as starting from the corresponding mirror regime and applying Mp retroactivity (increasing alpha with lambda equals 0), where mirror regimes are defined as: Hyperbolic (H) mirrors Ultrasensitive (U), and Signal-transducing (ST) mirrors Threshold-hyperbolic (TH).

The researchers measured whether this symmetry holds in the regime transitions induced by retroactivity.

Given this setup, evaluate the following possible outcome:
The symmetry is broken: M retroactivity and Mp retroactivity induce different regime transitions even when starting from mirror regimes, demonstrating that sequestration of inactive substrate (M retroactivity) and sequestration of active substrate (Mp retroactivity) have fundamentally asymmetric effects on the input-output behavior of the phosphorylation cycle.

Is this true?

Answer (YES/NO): YES